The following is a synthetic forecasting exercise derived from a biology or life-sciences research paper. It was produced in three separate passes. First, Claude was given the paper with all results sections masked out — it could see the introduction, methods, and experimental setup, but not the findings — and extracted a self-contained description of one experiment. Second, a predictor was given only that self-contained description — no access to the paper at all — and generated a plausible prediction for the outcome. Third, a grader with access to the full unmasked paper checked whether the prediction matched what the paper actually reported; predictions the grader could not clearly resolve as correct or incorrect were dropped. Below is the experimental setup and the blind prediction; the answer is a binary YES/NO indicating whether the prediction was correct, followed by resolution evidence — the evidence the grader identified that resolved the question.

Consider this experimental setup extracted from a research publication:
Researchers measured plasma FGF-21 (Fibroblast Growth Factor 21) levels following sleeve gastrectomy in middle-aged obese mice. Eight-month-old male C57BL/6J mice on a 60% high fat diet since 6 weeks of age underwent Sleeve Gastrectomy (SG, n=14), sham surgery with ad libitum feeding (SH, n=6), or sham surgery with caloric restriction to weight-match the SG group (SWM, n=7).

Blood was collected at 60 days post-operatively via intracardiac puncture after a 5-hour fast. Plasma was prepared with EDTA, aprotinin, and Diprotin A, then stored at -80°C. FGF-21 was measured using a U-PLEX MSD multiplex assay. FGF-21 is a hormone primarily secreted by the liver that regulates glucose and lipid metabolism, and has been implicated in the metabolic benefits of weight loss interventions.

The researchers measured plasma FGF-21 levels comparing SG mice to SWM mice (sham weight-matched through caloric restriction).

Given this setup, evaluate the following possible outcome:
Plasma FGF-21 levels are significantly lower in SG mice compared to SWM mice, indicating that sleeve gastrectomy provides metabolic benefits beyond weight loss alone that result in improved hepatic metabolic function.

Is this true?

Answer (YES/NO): NO